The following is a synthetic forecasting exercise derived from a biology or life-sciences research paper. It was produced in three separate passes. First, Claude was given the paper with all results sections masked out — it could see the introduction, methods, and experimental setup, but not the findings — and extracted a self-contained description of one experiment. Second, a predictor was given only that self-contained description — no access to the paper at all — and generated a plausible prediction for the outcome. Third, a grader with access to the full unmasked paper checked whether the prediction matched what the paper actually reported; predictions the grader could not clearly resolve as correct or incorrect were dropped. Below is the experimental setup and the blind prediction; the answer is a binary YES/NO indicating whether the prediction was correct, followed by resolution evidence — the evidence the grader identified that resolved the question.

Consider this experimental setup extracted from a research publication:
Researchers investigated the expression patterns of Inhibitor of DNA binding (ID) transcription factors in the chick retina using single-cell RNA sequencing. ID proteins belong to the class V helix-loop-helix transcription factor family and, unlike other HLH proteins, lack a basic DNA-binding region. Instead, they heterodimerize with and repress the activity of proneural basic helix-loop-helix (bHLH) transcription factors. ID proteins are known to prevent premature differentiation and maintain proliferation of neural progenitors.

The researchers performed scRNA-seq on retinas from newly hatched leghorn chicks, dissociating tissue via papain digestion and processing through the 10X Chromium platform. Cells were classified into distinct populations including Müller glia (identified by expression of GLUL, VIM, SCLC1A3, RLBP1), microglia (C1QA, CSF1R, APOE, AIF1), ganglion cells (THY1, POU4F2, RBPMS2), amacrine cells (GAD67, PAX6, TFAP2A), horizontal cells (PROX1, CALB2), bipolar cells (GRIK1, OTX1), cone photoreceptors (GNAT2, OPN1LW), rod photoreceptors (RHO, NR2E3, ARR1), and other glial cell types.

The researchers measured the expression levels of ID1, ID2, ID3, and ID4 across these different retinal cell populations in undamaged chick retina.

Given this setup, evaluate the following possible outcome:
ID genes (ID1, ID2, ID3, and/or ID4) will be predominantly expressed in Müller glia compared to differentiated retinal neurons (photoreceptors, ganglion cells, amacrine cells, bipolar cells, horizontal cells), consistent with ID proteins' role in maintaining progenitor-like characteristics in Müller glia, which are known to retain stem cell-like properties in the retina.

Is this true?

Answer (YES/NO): NO